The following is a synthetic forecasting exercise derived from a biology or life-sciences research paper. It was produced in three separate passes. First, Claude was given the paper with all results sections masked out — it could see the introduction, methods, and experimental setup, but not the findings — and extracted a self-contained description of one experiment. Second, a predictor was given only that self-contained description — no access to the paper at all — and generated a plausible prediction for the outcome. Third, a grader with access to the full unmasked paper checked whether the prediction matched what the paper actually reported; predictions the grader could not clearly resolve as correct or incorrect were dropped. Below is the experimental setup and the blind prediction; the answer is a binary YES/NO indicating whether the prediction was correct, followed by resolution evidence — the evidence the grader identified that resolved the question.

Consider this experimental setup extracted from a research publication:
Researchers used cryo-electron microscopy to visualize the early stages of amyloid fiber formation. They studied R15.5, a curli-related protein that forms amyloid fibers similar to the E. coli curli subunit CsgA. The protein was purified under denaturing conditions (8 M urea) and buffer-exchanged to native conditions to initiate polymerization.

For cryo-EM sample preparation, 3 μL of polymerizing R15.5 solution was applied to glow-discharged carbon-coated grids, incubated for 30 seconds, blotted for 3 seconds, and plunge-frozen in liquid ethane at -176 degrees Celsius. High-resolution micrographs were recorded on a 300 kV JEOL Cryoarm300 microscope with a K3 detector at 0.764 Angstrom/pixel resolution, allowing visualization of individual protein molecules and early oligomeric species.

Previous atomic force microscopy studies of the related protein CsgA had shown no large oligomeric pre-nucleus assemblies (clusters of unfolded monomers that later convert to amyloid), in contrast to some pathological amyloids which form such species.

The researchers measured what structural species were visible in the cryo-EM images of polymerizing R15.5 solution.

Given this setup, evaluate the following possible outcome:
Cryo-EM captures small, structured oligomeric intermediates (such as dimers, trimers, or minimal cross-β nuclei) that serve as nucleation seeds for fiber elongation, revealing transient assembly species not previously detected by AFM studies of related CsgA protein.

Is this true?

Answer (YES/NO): YES